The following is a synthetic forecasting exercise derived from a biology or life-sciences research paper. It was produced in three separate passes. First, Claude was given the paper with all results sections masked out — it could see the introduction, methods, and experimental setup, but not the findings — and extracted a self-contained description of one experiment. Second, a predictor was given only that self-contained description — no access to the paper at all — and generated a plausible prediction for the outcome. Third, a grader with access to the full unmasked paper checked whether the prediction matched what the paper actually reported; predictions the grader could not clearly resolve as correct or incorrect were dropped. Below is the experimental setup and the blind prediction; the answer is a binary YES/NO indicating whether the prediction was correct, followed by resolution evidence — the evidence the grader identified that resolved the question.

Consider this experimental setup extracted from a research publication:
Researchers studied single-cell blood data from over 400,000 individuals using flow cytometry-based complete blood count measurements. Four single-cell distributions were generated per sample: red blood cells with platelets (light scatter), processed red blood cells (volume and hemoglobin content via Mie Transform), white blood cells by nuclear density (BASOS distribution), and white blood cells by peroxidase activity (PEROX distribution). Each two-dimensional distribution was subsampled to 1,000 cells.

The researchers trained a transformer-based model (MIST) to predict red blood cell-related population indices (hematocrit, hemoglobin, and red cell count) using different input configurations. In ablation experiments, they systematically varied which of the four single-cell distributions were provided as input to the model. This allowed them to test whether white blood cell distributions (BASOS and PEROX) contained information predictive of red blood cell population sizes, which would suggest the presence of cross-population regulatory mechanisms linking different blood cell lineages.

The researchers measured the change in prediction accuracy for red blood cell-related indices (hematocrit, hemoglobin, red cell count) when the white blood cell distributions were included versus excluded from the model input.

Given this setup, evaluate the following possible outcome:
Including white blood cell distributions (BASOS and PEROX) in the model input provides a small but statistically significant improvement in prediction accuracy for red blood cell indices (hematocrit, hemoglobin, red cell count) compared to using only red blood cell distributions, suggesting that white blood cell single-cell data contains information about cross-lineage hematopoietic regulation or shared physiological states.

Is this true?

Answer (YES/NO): YES